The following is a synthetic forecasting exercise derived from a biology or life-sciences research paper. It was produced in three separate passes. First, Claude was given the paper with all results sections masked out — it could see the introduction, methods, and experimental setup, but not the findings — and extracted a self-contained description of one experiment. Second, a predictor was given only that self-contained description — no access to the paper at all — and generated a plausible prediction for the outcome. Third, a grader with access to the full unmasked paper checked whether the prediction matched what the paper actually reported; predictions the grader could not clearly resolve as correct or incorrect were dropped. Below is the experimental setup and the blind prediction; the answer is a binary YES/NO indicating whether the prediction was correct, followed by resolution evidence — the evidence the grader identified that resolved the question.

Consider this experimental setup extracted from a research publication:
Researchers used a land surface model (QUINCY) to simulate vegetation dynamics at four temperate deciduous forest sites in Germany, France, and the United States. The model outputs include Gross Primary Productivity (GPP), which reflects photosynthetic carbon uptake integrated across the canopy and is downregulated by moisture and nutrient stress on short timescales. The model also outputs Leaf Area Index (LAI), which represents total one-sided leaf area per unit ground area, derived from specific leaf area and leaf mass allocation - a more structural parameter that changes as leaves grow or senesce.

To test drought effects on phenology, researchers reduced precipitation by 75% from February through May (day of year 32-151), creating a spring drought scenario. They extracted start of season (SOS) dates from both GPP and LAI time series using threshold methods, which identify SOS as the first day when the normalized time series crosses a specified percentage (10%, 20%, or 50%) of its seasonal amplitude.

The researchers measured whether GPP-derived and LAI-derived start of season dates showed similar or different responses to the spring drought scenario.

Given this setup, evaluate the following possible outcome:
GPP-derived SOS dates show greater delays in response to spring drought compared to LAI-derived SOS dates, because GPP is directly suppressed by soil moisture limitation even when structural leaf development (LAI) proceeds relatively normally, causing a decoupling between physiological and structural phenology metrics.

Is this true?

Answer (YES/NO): NO